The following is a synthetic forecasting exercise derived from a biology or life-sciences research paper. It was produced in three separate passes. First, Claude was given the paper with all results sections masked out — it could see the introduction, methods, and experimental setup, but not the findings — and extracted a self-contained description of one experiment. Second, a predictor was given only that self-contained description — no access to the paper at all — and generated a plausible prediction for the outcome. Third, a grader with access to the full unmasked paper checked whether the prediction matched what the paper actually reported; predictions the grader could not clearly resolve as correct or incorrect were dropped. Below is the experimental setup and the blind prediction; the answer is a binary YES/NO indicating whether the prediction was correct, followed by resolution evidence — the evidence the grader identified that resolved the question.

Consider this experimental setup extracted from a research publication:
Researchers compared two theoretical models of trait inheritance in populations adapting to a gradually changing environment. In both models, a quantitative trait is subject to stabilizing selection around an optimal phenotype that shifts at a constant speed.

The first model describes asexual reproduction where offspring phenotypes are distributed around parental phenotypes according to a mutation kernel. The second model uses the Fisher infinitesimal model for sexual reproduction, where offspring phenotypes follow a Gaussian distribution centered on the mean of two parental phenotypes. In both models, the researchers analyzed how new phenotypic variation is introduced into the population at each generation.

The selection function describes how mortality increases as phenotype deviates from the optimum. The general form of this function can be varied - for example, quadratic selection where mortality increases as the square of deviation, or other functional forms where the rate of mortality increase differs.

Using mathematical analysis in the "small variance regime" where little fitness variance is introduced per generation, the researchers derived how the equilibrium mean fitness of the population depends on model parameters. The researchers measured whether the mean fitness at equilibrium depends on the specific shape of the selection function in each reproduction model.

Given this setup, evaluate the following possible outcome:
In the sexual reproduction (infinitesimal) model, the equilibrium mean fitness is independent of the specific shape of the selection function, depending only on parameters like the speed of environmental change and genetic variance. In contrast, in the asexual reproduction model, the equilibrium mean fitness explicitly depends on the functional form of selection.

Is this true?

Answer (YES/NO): NO